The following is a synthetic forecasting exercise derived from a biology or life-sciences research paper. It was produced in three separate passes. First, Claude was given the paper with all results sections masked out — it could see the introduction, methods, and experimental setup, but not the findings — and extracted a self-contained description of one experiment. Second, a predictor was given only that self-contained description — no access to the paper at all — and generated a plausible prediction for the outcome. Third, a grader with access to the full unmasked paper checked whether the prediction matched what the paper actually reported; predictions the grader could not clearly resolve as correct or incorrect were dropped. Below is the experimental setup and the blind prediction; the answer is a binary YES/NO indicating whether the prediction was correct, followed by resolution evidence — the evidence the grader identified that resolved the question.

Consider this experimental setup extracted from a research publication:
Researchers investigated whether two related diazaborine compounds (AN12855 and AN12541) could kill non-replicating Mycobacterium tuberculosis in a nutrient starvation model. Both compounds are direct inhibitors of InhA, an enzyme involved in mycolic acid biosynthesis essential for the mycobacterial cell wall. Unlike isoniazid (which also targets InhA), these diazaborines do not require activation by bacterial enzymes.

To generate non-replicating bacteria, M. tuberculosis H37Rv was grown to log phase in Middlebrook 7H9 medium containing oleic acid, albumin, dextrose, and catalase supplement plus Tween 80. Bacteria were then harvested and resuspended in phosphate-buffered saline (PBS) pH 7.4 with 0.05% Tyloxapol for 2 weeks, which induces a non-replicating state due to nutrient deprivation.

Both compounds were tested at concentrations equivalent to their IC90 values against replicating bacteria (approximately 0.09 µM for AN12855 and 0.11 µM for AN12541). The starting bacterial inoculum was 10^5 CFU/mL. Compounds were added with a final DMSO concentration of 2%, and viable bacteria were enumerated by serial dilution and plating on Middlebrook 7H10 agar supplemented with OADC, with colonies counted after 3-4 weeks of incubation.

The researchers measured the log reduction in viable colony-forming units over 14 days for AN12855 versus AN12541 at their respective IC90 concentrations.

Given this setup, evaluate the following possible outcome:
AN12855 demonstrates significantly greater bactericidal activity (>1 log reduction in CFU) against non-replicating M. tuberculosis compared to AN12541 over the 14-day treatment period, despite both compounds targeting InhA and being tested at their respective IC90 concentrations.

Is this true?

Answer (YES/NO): NO